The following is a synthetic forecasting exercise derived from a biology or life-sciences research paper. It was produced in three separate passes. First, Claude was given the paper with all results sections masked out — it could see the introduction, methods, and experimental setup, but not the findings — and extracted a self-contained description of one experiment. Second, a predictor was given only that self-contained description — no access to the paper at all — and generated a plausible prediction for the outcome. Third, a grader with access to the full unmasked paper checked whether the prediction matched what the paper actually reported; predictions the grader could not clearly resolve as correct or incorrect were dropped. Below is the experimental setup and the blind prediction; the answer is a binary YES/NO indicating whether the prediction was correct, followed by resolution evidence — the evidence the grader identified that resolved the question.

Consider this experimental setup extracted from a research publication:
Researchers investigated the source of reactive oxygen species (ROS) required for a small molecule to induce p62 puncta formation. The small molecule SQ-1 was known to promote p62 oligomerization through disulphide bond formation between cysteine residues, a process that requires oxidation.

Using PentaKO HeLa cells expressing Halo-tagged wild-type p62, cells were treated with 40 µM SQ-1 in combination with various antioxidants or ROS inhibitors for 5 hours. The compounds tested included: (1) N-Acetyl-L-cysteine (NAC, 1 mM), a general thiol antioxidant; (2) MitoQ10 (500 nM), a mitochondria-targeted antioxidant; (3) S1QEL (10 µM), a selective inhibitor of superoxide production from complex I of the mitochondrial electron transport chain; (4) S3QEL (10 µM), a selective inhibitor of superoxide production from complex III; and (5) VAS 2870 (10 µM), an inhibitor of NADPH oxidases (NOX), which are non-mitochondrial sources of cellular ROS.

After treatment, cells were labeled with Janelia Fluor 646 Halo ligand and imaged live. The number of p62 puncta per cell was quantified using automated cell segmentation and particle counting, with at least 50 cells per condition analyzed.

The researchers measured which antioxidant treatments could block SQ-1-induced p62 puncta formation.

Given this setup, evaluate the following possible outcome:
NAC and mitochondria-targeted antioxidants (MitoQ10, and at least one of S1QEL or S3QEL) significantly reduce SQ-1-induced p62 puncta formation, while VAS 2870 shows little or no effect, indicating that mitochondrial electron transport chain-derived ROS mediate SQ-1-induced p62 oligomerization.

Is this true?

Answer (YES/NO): YES